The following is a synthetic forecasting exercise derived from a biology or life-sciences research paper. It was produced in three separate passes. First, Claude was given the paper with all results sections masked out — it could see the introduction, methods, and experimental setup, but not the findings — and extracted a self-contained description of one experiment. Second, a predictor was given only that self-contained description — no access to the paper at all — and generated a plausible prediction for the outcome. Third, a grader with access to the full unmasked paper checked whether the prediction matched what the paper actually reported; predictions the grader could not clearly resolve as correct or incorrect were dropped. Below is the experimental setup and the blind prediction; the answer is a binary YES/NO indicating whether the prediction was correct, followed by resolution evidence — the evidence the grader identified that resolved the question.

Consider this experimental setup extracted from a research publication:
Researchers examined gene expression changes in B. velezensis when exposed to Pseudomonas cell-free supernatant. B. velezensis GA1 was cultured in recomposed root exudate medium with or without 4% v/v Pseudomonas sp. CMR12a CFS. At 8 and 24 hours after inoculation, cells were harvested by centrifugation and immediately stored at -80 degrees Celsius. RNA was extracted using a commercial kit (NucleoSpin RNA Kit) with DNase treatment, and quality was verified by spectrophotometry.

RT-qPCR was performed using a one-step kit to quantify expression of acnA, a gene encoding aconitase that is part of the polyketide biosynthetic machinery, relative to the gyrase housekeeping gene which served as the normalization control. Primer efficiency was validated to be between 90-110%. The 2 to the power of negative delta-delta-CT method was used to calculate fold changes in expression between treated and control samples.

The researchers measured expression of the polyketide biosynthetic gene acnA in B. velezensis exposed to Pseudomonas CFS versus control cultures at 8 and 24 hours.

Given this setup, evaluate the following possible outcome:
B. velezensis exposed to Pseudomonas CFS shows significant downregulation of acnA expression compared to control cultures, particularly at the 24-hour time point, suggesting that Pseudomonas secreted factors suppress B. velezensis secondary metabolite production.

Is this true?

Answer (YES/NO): NO